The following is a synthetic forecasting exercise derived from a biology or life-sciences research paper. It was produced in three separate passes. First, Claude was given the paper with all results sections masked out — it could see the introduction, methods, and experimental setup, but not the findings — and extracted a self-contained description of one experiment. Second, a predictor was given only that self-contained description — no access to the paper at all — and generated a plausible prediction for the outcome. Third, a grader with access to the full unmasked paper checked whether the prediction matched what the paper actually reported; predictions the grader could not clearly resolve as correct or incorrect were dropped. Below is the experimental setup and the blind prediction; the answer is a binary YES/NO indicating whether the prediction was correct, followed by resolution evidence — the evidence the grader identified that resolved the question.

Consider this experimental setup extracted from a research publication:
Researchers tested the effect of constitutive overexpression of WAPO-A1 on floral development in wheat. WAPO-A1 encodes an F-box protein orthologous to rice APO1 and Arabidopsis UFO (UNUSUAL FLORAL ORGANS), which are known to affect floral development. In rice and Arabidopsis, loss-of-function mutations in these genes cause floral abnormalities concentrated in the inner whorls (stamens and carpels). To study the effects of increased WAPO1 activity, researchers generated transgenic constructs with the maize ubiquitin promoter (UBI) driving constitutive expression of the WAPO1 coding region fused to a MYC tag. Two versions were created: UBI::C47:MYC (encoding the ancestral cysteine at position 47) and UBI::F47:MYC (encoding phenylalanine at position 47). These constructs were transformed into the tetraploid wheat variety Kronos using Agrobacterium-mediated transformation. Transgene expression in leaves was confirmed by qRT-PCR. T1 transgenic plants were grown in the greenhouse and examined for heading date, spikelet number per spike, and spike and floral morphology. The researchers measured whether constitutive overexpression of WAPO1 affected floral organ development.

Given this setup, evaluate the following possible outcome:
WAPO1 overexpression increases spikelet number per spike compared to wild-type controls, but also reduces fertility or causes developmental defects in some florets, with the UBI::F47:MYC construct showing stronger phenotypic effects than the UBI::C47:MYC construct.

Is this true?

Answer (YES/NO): NO